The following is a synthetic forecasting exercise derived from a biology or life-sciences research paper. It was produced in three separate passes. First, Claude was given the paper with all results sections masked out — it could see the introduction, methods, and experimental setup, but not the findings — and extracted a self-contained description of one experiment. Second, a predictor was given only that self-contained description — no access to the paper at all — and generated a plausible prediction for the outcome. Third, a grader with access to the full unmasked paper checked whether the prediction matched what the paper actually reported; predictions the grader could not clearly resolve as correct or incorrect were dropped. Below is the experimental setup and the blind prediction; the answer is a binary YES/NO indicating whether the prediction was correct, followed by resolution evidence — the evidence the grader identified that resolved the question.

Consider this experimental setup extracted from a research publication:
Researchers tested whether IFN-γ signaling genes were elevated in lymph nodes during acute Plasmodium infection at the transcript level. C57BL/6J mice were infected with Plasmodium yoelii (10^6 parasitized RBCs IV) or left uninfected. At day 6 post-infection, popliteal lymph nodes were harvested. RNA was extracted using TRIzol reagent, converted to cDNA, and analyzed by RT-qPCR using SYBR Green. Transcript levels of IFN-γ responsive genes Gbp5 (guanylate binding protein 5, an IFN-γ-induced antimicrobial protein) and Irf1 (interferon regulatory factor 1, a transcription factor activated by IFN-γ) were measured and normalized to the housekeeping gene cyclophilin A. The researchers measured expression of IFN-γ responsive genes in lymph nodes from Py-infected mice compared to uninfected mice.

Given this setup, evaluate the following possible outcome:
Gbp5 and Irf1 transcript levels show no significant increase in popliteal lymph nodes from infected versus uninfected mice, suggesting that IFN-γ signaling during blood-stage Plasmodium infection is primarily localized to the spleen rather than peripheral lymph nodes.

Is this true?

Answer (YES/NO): NO